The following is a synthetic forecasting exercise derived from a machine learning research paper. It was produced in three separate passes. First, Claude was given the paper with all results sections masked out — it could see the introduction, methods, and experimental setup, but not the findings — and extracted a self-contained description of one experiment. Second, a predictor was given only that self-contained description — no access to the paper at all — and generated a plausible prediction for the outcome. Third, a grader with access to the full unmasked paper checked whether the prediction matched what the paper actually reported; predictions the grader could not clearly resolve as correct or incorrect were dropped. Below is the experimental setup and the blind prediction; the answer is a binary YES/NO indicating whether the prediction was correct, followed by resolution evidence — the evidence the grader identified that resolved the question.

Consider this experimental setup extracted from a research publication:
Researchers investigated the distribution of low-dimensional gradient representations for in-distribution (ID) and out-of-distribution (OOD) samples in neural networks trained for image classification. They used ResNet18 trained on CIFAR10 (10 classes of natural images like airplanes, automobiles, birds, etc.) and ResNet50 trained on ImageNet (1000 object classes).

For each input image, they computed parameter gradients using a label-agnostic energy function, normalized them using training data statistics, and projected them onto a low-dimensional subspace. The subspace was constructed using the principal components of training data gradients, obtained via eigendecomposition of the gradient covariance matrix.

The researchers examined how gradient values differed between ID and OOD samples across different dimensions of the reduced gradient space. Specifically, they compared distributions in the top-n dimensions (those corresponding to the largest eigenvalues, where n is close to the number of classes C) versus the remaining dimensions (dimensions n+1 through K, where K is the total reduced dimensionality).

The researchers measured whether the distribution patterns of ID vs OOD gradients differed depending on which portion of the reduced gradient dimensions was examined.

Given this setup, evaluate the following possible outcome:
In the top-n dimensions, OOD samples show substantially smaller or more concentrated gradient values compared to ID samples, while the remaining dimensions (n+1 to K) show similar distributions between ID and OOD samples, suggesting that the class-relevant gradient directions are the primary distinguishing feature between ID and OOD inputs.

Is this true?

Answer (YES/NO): NO